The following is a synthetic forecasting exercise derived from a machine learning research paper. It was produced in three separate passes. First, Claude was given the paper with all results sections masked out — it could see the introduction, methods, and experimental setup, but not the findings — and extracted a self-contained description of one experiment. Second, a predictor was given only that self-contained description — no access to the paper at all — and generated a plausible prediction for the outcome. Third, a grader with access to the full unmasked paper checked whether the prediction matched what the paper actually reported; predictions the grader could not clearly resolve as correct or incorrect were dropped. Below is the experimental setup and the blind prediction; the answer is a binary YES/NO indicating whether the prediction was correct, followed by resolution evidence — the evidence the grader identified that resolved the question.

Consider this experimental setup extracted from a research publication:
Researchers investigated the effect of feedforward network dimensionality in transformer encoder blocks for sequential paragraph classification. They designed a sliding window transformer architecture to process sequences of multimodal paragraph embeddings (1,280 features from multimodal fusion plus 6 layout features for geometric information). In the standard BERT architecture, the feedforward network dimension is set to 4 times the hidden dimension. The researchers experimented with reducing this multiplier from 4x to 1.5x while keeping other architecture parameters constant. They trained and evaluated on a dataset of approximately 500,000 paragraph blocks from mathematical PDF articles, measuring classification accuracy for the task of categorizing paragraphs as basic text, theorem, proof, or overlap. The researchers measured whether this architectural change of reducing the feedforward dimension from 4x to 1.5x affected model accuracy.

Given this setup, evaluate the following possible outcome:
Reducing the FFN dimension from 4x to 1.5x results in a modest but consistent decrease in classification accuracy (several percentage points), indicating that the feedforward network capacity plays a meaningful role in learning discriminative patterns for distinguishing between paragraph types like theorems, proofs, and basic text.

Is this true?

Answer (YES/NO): NO